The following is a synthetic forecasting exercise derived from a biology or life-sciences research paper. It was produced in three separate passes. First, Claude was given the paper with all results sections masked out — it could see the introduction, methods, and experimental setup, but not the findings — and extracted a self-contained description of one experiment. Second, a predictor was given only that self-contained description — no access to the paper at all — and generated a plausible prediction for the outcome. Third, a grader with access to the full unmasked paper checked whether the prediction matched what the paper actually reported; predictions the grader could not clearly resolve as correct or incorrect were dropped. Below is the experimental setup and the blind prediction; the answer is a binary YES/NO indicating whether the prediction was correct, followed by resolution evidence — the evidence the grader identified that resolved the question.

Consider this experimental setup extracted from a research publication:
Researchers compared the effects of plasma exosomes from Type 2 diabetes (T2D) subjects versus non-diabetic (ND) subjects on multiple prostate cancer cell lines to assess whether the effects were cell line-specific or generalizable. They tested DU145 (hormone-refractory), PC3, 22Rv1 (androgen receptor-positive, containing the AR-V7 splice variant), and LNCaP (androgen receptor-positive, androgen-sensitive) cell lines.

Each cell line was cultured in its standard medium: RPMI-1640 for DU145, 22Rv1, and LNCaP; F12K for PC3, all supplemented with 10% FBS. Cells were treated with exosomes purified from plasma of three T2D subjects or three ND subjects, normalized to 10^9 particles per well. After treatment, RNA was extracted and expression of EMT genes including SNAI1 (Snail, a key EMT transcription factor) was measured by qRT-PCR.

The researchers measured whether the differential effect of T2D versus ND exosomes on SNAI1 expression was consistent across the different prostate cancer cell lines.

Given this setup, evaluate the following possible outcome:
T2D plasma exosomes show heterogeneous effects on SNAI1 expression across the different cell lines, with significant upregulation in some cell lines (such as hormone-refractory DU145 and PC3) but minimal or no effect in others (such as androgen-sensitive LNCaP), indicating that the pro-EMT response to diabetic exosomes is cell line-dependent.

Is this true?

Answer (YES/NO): NO